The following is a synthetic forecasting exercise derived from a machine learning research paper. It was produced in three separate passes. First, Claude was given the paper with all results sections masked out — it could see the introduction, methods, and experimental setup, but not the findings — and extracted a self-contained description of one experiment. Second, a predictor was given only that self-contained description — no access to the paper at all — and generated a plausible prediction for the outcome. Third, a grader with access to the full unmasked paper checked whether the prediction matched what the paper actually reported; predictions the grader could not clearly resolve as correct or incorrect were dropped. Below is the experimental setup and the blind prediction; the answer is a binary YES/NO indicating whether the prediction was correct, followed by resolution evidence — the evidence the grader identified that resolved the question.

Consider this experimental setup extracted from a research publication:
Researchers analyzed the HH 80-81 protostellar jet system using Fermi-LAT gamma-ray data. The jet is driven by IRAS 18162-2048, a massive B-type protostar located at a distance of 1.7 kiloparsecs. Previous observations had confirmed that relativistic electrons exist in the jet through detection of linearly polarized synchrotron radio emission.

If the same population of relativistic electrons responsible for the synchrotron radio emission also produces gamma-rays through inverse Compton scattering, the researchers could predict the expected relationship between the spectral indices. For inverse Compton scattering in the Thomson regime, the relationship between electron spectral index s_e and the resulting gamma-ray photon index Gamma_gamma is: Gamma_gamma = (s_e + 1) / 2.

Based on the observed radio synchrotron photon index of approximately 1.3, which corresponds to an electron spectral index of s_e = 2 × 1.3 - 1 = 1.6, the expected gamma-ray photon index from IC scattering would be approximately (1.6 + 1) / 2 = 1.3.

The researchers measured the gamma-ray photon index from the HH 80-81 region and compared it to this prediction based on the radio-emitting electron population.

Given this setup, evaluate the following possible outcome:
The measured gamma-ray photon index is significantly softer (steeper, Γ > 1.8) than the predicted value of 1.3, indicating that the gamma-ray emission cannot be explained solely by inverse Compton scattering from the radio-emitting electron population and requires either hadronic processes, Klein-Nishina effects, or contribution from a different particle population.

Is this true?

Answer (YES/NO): YES